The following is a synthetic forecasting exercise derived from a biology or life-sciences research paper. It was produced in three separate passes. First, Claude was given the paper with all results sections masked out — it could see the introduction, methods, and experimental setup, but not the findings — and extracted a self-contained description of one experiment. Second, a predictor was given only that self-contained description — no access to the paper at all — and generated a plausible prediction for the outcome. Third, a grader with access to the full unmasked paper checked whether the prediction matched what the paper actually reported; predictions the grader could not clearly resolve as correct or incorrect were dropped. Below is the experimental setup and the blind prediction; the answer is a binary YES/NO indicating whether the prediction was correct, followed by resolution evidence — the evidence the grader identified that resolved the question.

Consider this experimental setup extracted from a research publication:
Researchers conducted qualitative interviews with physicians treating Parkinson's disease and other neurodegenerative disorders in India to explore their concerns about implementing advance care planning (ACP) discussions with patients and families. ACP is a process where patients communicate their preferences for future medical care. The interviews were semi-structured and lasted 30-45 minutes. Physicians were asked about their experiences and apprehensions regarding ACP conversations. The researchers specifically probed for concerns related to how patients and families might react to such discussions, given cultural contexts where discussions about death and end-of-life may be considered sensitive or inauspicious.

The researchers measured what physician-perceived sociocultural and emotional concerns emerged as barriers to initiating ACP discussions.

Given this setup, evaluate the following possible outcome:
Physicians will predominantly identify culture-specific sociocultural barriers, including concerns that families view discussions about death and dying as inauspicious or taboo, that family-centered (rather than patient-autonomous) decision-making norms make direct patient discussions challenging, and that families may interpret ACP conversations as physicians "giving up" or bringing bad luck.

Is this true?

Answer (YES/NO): NO